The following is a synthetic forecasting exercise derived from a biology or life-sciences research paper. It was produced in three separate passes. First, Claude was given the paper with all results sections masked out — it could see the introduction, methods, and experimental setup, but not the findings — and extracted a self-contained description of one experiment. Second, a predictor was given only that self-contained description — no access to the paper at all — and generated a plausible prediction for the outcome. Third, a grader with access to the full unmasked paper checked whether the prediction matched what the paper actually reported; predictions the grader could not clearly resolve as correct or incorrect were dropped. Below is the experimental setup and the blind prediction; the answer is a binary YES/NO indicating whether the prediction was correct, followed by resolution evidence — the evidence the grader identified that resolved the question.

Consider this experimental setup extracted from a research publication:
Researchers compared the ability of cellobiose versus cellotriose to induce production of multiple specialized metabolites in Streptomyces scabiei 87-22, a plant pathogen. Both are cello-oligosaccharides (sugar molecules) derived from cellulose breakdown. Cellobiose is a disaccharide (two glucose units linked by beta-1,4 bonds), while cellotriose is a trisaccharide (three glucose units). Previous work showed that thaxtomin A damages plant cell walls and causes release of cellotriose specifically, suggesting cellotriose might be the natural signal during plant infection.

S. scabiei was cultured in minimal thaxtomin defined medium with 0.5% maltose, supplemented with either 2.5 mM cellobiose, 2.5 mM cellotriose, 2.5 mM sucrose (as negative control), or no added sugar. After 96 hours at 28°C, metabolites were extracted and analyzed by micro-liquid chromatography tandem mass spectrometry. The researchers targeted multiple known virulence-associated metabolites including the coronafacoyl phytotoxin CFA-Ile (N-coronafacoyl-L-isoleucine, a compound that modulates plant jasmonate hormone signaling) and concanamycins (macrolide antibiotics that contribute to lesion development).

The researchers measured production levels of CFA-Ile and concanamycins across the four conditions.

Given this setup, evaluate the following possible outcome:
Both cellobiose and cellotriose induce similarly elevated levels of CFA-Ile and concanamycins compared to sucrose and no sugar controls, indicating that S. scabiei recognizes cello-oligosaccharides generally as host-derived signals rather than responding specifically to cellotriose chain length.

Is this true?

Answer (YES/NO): NO